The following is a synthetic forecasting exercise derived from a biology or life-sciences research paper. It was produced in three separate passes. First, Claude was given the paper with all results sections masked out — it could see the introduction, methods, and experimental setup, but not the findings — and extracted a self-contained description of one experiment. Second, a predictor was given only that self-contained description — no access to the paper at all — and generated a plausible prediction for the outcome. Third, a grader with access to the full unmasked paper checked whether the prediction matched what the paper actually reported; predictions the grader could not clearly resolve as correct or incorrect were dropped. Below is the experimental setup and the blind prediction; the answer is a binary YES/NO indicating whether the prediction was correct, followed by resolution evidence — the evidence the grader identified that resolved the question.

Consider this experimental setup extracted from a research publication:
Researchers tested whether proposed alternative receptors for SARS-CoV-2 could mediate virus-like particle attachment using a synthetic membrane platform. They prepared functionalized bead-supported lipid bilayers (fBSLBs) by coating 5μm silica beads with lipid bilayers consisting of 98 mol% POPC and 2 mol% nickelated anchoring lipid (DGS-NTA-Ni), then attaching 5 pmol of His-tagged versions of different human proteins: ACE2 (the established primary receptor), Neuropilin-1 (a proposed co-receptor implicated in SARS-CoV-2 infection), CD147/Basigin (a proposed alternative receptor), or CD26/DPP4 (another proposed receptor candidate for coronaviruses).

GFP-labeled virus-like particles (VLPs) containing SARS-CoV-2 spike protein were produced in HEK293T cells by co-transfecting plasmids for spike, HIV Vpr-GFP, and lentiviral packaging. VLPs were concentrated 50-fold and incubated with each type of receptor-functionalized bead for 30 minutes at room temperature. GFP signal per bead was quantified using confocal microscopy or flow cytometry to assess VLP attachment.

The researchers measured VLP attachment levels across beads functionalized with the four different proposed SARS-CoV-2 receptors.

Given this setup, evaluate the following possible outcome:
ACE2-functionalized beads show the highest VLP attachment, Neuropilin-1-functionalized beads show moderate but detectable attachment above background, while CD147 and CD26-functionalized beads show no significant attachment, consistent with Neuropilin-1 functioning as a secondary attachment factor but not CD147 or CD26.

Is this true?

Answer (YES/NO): YES